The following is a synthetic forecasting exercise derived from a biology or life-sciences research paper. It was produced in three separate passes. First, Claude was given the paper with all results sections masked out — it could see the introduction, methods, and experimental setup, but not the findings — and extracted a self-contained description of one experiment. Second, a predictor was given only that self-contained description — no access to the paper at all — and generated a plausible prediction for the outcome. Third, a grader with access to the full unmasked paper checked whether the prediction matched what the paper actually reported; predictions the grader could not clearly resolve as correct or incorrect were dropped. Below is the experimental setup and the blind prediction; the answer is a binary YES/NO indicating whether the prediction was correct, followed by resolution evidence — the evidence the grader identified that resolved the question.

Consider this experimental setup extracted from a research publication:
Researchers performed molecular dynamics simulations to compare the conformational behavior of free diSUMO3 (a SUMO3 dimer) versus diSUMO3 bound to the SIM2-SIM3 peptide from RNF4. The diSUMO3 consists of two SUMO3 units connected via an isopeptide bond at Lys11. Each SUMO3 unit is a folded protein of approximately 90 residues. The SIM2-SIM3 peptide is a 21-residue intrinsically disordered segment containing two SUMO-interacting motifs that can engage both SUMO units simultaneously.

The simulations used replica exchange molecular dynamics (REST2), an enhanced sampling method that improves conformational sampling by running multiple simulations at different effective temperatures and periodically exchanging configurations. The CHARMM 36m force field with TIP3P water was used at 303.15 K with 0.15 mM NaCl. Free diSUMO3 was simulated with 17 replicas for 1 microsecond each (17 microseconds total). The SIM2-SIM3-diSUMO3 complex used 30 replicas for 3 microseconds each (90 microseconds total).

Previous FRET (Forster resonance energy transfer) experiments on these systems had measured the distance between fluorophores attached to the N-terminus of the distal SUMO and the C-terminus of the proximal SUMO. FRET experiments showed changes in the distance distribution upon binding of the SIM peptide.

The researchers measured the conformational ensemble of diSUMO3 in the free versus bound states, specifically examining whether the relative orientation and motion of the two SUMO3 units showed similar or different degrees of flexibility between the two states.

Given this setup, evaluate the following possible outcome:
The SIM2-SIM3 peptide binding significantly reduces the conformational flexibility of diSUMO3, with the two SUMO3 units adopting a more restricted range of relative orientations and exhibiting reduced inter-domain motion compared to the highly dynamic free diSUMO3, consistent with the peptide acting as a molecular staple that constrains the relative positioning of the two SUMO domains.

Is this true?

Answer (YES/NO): NO